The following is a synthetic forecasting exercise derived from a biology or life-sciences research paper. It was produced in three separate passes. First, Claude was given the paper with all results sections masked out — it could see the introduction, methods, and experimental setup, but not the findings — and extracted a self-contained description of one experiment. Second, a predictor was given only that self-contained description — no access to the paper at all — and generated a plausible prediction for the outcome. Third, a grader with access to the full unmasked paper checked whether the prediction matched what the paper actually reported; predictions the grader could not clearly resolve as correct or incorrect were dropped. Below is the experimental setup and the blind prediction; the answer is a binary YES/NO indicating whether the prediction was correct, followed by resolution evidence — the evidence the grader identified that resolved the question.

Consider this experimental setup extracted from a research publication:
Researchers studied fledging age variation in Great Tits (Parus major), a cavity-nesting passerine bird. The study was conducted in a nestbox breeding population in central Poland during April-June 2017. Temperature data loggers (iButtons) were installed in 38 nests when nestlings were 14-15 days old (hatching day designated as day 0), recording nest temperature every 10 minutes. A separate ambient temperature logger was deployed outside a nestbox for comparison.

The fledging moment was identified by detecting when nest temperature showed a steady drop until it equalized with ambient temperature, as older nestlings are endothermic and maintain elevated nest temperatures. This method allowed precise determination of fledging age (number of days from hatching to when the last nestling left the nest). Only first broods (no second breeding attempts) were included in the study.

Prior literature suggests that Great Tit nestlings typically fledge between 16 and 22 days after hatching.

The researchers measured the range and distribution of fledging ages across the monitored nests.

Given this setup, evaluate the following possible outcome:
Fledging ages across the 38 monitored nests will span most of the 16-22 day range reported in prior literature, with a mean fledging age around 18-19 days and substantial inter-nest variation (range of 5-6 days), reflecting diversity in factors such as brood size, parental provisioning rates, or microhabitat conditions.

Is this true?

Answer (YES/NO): NO